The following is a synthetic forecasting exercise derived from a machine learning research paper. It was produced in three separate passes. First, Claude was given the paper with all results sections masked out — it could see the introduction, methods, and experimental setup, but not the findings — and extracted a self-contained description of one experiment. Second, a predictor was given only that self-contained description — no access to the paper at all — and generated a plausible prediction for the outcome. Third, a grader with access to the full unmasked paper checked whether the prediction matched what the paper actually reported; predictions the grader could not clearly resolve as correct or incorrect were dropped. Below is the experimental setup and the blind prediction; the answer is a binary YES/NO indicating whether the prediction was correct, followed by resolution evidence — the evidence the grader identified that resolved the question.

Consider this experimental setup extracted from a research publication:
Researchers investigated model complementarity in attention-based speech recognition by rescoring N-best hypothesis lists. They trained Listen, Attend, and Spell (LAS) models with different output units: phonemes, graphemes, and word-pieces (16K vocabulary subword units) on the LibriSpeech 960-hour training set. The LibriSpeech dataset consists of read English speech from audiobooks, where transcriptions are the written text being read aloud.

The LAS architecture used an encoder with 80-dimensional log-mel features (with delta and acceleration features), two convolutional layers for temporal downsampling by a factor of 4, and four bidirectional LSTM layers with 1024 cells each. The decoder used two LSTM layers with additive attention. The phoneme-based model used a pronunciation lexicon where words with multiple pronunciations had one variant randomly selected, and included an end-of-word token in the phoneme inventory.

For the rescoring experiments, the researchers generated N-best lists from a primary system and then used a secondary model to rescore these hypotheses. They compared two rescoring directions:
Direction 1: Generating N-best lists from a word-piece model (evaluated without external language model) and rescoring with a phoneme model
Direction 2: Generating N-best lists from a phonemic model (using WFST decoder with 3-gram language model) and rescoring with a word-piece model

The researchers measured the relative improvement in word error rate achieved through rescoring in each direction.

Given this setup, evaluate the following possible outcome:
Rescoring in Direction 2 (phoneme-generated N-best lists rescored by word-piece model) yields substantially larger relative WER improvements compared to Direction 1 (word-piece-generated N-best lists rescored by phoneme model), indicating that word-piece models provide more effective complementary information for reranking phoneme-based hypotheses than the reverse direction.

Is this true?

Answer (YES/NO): NO